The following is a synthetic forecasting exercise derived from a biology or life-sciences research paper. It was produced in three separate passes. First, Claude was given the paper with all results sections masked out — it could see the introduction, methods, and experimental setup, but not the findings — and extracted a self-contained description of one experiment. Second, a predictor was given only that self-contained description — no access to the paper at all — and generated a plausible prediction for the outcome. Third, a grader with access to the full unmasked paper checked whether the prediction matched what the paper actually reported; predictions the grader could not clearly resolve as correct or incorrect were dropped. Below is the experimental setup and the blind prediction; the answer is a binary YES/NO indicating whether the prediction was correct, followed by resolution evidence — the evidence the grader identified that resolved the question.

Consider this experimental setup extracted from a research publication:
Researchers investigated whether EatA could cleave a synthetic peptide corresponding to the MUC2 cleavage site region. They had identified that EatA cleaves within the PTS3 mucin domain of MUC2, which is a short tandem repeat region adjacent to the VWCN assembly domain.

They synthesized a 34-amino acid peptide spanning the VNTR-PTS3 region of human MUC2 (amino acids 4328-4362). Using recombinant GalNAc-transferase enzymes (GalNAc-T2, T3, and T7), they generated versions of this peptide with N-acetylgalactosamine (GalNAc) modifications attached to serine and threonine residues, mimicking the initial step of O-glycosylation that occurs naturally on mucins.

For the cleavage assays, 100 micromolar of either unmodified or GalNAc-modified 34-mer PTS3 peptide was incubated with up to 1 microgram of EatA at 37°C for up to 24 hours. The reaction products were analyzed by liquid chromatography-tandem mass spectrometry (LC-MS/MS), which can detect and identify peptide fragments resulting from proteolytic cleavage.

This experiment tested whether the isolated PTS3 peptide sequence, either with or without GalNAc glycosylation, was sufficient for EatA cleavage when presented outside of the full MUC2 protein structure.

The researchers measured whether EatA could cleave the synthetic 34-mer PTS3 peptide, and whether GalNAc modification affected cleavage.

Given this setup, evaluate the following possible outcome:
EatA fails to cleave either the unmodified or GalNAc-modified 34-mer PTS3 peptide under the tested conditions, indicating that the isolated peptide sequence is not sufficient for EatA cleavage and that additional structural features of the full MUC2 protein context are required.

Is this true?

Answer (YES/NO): YES